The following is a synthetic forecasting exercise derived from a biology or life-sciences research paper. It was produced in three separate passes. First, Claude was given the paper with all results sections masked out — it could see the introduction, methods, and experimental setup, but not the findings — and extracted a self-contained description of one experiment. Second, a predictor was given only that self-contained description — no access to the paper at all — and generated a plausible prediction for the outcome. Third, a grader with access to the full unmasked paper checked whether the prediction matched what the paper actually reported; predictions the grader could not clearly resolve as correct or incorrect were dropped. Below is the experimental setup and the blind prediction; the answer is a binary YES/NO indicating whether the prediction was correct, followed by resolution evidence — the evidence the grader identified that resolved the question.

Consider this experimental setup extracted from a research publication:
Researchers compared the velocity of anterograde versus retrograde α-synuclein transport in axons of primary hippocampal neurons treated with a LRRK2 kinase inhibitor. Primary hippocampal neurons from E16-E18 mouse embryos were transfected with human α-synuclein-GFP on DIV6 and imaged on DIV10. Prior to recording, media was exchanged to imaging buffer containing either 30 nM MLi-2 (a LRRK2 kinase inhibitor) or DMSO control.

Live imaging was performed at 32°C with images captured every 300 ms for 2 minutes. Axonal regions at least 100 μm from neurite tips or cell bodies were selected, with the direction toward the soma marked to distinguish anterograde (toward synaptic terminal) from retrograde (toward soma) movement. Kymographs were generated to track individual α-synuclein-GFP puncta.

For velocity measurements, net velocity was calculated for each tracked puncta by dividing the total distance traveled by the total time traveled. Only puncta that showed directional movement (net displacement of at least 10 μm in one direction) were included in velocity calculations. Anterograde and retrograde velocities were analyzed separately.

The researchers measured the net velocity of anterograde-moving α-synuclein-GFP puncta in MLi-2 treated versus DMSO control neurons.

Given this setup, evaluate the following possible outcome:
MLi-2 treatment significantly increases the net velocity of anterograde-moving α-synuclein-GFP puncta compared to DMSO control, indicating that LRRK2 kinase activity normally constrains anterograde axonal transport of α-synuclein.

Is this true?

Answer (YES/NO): NO